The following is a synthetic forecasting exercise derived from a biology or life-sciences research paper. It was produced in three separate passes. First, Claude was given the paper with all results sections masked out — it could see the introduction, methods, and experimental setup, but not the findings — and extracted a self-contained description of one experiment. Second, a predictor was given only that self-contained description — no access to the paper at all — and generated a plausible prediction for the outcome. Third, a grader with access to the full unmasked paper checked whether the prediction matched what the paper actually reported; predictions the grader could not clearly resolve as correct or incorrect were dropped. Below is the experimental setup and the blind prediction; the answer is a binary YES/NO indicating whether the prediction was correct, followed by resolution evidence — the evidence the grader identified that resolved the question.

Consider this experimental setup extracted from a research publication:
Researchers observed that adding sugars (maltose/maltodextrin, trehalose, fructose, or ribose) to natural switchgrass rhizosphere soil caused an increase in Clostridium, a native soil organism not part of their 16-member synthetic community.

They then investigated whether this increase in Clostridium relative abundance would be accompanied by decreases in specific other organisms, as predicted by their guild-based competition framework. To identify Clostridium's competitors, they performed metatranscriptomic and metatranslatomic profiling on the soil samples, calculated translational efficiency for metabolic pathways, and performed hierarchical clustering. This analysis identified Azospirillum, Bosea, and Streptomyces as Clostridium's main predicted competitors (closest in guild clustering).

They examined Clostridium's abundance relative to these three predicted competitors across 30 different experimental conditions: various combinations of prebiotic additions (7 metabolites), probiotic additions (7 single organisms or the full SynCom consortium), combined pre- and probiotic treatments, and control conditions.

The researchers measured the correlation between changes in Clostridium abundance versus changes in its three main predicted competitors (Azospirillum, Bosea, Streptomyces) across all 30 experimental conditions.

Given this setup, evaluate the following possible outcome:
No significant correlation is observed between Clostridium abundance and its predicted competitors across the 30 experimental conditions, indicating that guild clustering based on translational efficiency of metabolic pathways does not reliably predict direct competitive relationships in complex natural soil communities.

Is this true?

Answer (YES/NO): NO